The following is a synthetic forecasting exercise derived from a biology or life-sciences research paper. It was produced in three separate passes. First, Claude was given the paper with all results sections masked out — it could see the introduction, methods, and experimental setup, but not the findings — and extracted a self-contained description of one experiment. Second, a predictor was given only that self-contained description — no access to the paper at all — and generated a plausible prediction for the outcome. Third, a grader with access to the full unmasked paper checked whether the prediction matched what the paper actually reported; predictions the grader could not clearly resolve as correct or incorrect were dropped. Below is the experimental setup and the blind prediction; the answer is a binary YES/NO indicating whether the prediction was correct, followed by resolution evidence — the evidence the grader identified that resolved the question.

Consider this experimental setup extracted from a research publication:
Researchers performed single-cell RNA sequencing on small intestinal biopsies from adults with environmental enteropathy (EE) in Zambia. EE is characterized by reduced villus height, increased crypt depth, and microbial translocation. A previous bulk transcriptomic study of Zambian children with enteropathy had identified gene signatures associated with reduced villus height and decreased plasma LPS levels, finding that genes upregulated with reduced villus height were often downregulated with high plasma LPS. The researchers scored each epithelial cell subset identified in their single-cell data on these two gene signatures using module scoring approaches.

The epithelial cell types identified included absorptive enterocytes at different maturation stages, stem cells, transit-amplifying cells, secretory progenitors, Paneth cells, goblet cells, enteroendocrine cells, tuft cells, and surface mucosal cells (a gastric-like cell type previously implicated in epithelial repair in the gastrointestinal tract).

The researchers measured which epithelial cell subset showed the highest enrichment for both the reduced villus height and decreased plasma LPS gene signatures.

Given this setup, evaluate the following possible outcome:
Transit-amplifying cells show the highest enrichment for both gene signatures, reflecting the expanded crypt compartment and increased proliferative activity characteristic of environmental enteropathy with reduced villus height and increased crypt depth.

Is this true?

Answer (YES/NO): NO